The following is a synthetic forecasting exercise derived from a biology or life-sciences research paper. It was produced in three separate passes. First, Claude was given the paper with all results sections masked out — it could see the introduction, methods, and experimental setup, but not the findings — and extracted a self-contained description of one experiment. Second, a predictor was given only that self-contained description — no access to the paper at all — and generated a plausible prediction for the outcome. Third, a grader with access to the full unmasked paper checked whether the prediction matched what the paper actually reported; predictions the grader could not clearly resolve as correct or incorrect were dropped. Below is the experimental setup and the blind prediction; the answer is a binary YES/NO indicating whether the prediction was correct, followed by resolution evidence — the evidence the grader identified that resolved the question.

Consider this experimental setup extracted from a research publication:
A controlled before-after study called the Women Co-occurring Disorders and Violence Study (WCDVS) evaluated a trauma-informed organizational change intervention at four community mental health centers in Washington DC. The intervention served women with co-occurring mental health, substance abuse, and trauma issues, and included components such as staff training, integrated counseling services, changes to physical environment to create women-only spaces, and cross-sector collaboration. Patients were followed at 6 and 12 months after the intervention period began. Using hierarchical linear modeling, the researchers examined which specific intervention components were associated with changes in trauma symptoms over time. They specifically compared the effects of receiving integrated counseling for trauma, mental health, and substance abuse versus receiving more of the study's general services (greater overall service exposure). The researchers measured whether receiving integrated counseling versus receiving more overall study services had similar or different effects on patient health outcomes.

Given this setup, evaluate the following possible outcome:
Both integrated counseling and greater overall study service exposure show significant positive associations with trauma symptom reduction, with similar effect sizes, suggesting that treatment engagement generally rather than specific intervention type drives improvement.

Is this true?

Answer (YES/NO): NO